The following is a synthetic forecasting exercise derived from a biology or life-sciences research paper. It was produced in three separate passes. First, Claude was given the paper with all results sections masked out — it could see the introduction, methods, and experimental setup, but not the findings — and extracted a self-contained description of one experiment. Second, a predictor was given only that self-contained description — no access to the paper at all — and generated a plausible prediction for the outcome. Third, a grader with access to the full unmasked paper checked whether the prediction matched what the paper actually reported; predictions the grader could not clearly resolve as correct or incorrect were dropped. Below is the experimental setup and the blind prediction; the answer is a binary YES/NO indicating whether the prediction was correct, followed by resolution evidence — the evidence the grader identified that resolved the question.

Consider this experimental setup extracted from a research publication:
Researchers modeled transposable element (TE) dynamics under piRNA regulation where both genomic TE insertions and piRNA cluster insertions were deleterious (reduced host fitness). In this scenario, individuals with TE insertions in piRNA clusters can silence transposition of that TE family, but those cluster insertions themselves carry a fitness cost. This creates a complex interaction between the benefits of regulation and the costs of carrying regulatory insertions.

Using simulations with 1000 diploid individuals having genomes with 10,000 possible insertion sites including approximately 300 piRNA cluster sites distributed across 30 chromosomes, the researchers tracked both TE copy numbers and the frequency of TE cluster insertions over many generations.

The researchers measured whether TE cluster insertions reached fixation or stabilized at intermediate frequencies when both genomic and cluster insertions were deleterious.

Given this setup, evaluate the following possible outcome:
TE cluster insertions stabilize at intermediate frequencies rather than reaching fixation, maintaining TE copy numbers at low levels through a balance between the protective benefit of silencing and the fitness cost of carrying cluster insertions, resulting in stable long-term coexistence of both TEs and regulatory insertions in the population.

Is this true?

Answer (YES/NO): YES